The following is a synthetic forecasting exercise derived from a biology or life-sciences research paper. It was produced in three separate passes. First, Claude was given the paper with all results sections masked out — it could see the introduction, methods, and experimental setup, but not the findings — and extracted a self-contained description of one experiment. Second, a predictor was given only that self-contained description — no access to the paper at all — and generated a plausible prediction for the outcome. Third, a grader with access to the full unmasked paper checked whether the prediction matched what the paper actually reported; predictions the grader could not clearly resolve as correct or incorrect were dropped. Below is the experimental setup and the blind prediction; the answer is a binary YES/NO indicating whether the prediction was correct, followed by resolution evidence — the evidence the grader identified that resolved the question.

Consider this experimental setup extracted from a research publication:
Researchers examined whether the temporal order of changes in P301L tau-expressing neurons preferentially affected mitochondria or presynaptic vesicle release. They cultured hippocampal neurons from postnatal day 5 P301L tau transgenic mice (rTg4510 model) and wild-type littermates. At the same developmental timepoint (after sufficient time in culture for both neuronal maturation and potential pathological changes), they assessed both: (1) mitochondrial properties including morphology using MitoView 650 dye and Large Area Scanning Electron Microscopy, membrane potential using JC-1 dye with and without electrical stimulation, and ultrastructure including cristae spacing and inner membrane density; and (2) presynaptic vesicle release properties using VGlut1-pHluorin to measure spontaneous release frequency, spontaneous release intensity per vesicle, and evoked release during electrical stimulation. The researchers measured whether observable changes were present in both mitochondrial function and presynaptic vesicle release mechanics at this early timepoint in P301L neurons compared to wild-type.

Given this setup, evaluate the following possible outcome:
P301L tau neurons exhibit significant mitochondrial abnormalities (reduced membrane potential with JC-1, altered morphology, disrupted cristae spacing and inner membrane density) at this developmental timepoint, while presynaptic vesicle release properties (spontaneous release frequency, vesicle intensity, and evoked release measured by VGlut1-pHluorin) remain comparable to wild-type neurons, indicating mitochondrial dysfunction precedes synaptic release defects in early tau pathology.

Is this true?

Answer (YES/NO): NO